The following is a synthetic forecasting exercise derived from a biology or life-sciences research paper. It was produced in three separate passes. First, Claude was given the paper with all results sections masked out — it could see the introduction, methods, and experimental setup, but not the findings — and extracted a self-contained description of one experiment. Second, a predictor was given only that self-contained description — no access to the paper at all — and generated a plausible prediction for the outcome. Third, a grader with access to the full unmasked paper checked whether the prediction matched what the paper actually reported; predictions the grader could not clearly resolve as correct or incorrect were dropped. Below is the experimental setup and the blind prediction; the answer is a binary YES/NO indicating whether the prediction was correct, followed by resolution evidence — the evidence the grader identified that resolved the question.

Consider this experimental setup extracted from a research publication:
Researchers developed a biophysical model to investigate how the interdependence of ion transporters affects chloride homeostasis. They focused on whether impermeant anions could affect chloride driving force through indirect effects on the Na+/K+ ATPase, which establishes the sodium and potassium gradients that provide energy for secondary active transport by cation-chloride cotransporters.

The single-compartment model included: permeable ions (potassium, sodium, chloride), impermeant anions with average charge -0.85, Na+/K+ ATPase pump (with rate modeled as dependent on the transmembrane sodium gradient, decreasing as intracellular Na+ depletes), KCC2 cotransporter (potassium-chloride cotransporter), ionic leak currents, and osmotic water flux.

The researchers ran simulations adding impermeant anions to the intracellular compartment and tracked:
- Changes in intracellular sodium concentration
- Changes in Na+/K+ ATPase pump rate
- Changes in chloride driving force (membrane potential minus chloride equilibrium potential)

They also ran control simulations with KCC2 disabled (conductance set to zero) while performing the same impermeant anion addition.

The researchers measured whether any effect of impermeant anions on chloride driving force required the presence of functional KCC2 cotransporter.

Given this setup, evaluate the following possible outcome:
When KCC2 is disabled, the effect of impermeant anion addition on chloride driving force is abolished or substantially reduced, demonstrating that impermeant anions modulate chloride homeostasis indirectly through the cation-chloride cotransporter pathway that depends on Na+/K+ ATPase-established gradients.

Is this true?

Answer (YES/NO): YES